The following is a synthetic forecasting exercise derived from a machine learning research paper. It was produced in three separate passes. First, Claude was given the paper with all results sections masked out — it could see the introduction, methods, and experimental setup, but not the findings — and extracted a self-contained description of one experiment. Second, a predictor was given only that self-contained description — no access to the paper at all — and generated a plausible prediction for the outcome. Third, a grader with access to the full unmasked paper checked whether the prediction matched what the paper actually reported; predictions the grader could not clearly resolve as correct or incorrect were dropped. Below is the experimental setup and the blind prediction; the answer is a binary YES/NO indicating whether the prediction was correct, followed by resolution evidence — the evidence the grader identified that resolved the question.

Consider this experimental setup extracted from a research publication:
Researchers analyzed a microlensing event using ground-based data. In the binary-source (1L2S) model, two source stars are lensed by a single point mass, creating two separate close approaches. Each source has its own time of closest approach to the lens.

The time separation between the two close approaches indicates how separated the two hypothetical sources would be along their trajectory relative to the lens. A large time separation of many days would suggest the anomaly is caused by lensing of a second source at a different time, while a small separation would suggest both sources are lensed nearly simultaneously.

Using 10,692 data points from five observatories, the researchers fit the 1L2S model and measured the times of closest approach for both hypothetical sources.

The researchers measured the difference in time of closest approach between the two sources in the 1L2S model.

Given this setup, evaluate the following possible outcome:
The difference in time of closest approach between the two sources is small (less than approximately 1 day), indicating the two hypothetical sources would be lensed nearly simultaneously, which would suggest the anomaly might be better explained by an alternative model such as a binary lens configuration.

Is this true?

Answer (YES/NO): NO